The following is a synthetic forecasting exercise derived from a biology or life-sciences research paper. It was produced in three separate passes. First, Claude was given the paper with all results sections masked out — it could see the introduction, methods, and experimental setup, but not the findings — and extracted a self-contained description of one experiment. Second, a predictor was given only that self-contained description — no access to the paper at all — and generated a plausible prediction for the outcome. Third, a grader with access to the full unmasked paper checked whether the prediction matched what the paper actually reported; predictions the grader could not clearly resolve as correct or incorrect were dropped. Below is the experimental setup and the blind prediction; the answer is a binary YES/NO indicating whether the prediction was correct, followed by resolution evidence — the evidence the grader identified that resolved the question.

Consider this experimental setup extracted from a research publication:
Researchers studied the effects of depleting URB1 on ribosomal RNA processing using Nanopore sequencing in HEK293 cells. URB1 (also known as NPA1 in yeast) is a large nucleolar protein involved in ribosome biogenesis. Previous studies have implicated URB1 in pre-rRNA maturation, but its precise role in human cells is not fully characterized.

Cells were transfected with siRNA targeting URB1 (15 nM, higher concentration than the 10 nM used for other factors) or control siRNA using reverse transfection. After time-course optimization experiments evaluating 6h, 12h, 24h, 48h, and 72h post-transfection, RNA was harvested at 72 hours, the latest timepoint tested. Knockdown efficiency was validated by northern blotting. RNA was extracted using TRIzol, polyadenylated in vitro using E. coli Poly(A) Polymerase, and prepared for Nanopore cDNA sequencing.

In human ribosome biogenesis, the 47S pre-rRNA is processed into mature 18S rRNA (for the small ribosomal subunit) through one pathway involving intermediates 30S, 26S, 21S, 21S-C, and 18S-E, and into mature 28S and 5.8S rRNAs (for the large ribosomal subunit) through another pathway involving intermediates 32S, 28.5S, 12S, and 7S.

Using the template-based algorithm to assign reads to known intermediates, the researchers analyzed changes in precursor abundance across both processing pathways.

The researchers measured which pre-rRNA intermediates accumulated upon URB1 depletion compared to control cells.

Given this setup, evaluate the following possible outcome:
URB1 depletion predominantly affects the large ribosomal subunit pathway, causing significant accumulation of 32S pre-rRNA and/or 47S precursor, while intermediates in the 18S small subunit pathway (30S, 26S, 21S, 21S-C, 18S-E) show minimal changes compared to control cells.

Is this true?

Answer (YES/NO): NO